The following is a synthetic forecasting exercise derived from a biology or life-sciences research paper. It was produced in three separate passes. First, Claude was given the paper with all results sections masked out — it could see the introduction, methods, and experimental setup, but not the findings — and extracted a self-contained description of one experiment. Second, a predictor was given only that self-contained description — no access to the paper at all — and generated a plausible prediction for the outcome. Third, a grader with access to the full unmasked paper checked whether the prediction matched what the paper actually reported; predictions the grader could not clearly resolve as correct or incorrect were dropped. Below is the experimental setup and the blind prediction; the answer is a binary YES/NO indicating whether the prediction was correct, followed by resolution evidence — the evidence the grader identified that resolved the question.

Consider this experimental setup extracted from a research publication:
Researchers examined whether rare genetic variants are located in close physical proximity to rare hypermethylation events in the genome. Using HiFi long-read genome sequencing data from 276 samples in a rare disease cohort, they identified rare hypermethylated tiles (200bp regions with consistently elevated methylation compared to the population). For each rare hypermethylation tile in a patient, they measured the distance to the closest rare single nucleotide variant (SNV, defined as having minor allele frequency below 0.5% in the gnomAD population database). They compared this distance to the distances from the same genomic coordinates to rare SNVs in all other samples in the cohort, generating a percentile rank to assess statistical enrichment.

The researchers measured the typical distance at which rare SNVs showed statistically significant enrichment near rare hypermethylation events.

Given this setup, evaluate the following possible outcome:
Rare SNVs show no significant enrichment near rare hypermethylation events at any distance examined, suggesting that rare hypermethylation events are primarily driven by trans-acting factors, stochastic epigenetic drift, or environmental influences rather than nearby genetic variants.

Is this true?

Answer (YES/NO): NO